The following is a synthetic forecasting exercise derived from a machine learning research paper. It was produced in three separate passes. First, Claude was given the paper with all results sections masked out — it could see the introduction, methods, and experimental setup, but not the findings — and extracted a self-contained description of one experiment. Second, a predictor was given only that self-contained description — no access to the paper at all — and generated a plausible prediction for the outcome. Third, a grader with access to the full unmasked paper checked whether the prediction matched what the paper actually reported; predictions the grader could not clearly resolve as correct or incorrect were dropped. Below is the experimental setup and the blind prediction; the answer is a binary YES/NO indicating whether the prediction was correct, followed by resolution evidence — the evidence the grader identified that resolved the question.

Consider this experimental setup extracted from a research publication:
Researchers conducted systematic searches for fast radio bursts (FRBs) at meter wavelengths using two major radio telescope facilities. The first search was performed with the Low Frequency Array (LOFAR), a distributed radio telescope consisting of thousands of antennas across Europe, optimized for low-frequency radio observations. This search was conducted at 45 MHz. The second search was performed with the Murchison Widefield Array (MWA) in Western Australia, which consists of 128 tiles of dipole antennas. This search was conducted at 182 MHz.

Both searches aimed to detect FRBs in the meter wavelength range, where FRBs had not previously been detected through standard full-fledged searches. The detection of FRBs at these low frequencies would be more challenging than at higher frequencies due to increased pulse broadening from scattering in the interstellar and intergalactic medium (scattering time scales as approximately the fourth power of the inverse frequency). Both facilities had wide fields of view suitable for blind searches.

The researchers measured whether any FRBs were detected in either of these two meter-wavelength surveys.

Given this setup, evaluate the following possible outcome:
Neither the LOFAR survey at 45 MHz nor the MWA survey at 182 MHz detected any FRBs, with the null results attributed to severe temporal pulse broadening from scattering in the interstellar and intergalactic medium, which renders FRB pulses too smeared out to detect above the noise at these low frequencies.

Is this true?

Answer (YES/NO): YES